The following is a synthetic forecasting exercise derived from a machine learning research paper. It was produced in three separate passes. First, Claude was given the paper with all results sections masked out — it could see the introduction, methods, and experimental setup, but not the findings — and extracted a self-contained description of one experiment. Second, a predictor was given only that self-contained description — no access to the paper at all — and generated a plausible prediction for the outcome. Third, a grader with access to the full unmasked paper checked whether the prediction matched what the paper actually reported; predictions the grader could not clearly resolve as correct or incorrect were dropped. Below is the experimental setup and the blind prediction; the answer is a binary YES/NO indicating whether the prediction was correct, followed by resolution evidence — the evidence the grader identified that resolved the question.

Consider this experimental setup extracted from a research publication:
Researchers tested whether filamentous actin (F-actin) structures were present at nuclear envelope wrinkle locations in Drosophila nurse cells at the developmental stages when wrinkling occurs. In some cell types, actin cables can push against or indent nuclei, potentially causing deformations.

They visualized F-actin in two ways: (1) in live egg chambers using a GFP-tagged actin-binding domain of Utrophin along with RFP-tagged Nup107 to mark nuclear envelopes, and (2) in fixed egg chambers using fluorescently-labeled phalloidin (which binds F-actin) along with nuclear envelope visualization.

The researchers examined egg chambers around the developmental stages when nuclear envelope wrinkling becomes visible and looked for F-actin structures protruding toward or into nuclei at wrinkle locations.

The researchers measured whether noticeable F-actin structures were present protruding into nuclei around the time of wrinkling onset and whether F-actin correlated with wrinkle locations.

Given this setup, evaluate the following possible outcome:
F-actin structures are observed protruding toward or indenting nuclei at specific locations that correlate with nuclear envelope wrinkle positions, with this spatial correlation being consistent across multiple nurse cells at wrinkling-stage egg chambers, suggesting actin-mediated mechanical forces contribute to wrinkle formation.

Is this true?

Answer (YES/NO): NO